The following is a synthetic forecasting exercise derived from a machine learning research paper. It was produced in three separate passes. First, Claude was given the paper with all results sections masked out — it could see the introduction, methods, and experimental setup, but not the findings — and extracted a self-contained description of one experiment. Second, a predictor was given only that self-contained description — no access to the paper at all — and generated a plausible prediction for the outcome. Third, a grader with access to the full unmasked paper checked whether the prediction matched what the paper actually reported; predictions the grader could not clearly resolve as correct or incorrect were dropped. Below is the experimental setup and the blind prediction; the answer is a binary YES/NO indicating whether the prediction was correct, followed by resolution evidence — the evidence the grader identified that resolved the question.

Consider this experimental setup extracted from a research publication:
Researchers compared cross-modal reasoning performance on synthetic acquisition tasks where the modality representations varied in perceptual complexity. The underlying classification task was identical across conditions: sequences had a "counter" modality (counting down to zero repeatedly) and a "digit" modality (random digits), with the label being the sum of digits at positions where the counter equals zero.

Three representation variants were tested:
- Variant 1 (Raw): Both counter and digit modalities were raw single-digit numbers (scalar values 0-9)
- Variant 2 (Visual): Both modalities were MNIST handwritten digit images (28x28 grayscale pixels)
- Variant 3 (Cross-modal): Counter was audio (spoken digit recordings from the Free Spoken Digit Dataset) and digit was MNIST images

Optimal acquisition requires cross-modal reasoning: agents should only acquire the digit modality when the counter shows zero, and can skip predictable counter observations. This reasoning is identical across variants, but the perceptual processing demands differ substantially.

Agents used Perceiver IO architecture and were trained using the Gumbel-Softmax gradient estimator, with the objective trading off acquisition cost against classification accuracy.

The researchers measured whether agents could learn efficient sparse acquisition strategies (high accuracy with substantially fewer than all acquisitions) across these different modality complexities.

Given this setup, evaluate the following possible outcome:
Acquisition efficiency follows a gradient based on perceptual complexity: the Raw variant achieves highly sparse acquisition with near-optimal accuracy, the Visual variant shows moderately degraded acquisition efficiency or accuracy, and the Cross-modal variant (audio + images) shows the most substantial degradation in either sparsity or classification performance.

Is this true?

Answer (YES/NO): NO